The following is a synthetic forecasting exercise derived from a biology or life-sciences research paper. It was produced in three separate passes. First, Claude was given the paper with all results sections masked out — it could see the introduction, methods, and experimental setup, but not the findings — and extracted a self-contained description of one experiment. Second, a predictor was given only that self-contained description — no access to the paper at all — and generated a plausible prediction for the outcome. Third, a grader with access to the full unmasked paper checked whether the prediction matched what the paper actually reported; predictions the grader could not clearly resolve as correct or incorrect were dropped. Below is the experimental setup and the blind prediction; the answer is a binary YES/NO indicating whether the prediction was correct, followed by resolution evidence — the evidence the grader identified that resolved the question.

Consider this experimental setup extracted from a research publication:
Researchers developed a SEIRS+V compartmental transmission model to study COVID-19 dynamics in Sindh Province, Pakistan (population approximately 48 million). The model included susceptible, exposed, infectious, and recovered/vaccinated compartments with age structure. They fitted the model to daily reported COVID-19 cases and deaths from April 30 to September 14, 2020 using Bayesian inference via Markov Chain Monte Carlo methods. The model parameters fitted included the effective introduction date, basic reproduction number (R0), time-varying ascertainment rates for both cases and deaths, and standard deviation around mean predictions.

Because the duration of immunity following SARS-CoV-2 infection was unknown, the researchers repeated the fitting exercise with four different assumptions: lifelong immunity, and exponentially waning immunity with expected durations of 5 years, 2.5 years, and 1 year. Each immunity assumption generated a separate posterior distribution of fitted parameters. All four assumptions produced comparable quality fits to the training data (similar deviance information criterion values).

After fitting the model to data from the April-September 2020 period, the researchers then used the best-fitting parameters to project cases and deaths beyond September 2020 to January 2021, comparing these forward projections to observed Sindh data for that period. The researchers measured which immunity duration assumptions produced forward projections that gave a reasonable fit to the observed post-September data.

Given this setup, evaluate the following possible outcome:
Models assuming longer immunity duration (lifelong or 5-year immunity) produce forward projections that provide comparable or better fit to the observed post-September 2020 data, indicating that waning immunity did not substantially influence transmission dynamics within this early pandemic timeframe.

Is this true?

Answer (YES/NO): NO